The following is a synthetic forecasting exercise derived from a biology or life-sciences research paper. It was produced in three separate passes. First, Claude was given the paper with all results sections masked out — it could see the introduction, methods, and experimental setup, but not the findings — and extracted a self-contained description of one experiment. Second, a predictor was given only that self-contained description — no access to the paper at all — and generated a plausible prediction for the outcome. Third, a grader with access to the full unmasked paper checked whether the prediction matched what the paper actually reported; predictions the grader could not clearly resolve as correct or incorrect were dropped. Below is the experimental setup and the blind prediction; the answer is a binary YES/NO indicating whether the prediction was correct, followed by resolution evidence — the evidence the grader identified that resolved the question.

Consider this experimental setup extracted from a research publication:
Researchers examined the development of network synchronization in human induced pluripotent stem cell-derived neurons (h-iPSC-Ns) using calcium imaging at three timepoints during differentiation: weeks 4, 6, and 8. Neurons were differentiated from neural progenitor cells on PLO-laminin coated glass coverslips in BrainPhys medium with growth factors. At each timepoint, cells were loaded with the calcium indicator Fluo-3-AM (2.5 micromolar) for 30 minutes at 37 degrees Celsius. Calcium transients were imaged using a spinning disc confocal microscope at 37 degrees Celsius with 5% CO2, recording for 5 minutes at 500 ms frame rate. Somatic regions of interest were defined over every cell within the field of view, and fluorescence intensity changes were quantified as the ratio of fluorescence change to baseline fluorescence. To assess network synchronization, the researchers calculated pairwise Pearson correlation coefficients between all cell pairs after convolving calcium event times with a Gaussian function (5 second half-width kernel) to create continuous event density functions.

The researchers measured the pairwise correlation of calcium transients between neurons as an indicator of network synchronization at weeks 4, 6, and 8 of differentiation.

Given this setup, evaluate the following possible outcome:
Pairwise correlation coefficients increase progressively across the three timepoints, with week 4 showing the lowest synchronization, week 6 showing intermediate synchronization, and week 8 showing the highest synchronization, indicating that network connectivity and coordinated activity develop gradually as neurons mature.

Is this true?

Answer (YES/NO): NO